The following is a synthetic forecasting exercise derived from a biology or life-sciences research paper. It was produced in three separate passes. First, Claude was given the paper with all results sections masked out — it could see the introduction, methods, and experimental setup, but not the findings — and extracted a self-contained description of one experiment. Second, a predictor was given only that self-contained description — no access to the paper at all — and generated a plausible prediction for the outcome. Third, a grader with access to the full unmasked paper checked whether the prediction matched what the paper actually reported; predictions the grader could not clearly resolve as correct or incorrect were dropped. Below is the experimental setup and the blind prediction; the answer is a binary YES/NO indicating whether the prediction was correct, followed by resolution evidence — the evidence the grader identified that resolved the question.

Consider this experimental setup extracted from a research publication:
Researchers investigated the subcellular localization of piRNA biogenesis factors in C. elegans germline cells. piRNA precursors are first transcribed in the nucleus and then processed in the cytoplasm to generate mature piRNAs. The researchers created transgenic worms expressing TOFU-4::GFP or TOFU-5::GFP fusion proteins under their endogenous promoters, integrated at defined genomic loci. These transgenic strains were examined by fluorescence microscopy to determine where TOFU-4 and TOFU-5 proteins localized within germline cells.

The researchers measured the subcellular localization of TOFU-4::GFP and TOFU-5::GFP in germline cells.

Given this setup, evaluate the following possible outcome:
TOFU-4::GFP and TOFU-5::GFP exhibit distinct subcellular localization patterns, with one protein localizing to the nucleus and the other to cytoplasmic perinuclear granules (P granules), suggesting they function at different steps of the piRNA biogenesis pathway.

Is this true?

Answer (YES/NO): NO